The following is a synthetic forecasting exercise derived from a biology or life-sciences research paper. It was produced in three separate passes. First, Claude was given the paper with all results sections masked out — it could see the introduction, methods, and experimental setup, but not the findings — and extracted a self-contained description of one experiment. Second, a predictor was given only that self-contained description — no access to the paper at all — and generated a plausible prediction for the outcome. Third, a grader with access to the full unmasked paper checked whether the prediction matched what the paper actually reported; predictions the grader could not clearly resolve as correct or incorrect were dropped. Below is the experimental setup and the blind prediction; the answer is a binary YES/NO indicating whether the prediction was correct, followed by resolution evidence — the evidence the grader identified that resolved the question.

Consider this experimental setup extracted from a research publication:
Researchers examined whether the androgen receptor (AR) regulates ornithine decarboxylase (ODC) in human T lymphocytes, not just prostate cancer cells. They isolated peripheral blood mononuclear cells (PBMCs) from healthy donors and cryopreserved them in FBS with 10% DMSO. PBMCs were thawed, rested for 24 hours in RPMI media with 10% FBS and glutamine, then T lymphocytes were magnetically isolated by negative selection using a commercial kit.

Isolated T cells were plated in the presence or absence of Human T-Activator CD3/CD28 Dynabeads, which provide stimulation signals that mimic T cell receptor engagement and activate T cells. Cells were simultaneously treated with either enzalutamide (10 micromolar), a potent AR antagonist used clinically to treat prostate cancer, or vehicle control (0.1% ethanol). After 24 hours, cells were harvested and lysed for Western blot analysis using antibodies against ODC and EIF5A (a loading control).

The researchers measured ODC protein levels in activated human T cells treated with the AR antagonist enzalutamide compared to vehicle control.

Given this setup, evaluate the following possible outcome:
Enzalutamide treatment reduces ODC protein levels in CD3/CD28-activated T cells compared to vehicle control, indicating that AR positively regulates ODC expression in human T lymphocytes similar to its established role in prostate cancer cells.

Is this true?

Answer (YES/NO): YES